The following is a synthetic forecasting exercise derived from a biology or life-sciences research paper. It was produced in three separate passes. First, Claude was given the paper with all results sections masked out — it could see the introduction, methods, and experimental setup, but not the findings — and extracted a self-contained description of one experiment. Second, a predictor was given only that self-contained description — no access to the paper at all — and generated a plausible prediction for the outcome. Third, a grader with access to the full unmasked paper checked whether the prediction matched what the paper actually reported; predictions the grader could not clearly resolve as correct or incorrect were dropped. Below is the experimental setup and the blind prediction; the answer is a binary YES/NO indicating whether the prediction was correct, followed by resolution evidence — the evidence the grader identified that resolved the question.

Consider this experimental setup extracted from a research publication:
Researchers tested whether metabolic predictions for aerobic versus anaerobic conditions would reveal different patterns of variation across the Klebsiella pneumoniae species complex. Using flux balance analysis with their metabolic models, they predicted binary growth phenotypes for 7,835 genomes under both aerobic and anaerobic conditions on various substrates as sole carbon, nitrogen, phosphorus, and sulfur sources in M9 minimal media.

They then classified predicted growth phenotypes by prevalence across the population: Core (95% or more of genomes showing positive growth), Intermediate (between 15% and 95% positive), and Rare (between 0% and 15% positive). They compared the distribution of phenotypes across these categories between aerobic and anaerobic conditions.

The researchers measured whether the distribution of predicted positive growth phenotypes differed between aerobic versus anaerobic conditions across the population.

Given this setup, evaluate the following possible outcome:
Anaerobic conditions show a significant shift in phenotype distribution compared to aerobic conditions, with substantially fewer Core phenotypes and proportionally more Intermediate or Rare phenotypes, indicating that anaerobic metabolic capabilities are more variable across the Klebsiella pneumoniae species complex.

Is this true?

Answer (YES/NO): NO